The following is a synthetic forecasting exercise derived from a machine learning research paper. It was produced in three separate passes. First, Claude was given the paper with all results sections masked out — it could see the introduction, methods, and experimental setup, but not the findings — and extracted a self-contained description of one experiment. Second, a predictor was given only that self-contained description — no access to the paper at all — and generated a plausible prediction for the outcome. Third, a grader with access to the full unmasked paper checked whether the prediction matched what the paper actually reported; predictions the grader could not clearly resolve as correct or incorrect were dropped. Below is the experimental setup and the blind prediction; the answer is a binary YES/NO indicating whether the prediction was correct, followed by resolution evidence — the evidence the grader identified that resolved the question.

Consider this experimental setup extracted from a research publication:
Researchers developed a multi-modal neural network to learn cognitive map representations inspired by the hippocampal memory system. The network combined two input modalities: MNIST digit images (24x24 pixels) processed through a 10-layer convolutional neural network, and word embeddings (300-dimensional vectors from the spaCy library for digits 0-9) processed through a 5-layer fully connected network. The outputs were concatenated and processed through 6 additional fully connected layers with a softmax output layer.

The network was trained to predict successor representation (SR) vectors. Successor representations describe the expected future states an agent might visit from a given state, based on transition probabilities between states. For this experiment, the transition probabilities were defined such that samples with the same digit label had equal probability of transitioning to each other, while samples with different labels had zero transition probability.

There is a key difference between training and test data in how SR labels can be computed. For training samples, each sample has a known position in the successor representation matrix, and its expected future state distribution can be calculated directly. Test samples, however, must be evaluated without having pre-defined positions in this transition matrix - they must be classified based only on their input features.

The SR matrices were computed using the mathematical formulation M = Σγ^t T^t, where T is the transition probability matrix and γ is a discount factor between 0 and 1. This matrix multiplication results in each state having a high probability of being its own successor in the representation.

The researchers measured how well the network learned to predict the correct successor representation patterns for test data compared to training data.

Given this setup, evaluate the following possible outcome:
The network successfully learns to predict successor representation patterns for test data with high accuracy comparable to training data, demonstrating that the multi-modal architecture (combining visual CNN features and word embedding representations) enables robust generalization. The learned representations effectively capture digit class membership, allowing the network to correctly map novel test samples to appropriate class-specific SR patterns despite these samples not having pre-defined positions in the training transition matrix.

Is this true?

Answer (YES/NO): NO